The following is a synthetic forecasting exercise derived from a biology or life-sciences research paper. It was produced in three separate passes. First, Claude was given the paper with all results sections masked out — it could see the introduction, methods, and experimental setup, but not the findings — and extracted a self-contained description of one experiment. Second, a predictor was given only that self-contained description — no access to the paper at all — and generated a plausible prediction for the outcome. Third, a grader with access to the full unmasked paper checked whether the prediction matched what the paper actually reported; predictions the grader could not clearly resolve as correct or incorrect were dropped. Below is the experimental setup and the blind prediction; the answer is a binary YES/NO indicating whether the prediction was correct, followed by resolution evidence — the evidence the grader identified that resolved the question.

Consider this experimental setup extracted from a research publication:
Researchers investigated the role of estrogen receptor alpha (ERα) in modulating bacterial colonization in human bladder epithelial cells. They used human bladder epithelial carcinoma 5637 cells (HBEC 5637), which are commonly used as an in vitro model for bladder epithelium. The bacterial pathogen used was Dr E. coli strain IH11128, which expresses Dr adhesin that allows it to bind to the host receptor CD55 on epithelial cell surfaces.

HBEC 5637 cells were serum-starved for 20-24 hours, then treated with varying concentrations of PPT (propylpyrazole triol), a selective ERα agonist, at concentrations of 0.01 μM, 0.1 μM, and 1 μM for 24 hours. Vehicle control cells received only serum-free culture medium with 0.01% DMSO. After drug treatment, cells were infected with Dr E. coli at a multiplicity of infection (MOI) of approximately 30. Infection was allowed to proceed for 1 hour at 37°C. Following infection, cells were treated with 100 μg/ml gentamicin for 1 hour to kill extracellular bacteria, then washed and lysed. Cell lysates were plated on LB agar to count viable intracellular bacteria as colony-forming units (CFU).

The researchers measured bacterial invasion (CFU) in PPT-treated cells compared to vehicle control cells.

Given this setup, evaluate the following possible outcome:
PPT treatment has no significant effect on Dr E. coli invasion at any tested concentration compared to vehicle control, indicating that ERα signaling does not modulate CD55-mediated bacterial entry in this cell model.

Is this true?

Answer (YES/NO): NO